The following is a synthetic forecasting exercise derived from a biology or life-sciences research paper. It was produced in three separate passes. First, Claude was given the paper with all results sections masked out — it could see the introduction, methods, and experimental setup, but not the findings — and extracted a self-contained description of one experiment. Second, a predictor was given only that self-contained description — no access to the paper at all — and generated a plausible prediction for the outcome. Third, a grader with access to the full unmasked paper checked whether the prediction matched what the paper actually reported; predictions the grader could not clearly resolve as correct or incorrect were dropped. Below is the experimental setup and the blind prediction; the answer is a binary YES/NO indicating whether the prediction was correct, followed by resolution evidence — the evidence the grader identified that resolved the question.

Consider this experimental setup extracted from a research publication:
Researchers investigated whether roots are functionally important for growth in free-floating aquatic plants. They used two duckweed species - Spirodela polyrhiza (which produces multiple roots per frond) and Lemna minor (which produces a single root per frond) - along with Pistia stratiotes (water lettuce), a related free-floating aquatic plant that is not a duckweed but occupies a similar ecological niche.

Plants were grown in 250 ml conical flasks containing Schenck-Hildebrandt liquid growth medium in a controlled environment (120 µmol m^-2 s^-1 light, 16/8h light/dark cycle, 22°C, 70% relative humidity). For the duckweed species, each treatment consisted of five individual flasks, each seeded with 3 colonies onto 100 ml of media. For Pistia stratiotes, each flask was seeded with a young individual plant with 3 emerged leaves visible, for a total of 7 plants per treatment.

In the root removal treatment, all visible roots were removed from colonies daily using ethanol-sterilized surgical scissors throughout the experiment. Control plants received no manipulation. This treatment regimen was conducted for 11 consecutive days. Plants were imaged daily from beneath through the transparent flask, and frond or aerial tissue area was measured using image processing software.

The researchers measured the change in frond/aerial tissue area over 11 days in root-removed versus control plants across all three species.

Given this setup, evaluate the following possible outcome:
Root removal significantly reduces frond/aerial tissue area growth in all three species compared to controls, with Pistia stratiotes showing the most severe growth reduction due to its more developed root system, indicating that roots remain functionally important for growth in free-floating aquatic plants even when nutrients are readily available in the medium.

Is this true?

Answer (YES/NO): NO